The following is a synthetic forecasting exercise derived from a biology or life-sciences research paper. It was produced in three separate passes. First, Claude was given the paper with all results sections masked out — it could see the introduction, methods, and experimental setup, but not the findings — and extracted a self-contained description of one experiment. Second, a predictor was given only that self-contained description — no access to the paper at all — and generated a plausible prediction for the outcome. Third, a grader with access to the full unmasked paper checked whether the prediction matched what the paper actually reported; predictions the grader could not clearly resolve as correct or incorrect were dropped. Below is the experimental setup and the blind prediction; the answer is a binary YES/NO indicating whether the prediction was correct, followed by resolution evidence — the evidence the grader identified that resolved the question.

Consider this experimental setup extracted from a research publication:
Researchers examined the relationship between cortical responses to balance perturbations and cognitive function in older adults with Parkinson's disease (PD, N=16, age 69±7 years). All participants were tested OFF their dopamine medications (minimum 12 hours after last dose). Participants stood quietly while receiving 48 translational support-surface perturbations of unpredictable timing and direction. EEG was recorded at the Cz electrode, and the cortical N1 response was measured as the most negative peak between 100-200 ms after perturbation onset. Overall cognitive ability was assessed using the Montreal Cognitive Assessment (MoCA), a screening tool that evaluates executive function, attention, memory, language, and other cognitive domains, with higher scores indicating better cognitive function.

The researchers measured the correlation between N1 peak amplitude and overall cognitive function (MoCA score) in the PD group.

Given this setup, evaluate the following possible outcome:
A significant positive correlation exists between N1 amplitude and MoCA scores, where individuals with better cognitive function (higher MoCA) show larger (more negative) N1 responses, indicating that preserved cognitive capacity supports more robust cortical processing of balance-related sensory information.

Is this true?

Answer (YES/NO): NO